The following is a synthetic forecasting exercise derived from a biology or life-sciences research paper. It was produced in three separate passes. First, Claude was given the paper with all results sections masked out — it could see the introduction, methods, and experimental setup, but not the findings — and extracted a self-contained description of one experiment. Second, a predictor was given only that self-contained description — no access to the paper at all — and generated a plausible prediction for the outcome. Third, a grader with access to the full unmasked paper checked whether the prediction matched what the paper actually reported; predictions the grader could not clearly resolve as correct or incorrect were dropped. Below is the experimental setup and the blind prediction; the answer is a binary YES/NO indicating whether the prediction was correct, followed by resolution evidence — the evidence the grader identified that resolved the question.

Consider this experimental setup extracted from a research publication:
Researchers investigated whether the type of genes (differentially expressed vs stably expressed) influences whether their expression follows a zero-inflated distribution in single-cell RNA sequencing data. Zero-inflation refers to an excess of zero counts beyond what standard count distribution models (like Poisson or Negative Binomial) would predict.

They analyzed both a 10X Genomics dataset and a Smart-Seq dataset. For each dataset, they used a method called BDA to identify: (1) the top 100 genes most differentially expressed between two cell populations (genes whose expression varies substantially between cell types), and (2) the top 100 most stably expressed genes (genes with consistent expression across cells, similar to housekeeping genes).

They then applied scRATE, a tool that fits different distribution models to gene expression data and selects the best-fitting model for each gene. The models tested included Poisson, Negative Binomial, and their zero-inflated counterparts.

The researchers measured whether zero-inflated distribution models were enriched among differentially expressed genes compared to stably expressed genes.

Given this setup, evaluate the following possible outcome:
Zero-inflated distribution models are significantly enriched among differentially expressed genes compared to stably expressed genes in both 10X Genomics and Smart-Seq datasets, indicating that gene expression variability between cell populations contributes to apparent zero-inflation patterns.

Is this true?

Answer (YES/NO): YES